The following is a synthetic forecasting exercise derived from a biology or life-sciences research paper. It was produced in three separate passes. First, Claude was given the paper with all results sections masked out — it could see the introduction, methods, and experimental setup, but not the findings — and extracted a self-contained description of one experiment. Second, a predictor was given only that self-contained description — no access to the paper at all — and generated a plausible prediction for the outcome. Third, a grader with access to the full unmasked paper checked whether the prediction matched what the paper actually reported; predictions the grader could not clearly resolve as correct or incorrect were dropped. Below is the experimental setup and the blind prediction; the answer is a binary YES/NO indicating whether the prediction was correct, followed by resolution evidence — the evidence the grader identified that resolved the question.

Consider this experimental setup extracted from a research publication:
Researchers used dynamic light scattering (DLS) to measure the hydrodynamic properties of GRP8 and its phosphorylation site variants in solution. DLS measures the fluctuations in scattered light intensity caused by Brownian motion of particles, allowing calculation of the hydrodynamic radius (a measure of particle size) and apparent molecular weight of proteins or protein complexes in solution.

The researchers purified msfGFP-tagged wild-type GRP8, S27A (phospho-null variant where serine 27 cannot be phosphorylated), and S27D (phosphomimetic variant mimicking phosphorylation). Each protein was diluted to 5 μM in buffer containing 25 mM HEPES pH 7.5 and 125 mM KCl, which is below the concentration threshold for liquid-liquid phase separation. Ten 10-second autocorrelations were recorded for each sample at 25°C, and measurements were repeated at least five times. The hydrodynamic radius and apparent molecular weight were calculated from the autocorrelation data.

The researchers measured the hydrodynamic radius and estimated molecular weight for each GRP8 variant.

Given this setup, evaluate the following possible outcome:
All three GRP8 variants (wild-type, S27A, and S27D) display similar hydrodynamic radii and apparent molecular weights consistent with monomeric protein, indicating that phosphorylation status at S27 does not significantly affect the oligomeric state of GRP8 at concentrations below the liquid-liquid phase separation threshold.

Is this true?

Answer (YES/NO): NO